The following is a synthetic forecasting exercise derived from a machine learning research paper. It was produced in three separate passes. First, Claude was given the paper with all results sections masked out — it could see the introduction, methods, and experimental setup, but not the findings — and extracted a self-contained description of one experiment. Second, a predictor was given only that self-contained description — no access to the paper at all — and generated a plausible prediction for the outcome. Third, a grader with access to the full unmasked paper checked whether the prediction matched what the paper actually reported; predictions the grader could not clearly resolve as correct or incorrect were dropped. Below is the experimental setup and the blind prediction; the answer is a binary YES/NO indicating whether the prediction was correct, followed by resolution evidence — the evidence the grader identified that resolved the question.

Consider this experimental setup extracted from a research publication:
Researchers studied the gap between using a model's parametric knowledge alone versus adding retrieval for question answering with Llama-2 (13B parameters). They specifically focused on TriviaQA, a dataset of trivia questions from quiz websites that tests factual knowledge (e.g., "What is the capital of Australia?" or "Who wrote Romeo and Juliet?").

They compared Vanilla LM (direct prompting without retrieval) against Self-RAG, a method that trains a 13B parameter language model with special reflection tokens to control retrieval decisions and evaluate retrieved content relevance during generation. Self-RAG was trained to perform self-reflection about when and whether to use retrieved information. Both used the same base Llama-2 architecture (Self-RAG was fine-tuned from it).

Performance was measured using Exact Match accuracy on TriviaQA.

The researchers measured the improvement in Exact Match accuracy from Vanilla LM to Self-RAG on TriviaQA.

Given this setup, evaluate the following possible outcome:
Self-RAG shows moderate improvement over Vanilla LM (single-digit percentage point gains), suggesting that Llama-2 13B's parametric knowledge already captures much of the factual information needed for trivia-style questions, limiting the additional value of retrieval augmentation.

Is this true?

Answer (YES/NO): NO